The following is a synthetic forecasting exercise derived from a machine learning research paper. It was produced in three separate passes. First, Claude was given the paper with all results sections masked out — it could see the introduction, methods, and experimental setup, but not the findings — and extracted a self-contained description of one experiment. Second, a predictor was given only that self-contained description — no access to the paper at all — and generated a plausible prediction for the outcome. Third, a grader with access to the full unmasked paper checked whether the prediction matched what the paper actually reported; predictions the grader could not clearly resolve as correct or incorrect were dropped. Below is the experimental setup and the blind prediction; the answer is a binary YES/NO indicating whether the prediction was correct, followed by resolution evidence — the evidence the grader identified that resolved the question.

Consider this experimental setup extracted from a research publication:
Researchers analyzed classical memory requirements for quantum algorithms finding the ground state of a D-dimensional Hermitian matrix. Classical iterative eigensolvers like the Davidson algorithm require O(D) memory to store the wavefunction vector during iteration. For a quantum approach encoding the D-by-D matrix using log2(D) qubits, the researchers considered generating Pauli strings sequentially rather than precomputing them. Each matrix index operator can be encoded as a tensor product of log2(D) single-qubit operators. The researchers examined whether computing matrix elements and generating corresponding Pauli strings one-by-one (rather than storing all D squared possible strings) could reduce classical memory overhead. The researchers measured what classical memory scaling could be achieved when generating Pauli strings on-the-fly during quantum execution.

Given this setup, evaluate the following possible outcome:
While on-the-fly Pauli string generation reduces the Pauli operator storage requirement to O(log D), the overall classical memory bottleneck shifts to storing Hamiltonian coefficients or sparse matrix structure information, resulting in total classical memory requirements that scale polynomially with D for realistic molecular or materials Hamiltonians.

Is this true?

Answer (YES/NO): NO